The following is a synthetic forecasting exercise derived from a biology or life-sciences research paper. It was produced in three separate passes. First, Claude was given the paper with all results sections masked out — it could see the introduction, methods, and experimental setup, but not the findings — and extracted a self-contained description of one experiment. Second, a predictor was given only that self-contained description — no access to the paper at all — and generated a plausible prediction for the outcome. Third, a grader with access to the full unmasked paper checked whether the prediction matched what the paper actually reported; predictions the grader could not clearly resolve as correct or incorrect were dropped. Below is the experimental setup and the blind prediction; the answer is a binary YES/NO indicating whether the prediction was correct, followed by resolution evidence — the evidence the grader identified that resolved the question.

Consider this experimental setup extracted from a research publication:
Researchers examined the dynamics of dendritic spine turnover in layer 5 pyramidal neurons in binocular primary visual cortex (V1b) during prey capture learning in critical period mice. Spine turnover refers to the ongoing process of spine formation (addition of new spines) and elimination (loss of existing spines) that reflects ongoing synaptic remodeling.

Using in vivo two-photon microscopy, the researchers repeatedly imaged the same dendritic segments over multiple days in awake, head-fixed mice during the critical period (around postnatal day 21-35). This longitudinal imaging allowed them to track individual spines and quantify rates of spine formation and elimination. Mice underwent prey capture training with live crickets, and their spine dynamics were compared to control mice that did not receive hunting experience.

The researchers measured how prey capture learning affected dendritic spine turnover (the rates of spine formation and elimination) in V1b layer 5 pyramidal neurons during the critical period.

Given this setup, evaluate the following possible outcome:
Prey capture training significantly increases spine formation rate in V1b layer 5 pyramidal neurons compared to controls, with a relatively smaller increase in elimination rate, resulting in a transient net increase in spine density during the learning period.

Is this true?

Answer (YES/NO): NO